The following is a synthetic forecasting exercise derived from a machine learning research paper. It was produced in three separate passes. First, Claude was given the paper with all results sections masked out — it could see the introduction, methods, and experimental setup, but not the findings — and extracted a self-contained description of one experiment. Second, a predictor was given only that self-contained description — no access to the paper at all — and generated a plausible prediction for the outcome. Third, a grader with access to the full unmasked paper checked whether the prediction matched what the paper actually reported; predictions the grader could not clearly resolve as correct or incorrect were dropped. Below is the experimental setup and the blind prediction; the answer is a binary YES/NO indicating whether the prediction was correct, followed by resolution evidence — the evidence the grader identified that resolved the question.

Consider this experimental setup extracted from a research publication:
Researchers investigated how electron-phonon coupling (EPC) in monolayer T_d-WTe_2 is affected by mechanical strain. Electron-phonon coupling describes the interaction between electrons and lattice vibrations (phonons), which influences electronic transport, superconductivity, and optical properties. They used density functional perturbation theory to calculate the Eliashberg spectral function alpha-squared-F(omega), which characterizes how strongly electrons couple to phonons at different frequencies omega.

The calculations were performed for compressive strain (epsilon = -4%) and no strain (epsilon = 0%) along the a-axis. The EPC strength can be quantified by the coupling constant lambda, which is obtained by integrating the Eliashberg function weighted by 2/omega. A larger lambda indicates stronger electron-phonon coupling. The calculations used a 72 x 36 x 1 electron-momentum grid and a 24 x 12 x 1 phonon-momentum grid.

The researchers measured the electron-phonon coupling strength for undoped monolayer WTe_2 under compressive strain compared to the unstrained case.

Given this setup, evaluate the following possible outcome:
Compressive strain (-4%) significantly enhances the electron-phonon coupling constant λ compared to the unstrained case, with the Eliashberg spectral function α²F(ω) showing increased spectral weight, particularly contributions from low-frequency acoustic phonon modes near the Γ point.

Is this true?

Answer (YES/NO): NO